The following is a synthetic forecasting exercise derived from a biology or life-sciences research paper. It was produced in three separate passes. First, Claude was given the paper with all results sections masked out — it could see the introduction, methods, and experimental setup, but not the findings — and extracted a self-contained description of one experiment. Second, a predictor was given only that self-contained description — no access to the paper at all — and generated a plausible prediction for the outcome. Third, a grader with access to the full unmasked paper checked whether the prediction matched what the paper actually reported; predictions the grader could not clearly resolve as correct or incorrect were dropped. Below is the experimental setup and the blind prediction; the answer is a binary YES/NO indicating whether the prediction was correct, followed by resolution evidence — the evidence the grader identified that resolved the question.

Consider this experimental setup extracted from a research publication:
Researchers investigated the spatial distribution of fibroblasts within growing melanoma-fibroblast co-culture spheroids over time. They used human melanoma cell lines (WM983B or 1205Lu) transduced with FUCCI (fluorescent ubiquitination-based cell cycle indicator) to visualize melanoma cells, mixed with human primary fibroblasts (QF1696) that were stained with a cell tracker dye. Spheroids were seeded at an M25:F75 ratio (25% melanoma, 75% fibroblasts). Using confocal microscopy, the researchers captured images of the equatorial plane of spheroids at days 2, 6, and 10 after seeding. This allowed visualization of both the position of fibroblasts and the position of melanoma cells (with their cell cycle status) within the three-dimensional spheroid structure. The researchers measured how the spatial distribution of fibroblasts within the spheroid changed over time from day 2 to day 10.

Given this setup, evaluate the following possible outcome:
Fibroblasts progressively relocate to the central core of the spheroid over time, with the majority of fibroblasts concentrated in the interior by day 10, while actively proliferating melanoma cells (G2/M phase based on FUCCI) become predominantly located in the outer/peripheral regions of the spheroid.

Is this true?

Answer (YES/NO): YES